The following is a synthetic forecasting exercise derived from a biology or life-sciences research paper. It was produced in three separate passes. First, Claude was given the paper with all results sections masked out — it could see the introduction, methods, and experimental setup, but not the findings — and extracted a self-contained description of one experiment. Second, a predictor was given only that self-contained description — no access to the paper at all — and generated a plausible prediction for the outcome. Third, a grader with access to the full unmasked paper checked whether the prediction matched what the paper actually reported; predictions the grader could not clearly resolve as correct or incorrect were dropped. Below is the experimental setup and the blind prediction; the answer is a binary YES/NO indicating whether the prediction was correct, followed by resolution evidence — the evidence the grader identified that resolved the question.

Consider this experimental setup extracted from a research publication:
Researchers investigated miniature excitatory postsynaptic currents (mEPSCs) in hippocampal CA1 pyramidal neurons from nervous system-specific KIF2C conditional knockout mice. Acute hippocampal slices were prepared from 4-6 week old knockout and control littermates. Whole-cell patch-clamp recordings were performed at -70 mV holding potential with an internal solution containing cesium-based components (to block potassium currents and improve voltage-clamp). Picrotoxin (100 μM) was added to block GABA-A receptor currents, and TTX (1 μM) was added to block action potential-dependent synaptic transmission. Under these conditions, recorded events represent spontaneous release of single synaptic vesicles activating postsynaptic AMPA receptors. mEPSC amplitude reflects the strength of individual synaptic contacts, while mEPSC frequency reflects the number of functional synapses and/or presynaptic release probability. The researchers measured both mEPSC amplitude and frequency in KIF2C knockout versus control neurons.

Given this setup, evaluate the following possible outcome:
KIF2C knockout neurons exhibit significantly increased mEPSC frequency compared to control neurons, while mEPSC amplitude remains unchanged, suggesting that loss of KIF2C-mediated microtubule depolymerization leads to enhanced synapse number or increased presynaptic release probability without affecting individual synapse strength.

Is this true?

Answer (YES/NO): NO